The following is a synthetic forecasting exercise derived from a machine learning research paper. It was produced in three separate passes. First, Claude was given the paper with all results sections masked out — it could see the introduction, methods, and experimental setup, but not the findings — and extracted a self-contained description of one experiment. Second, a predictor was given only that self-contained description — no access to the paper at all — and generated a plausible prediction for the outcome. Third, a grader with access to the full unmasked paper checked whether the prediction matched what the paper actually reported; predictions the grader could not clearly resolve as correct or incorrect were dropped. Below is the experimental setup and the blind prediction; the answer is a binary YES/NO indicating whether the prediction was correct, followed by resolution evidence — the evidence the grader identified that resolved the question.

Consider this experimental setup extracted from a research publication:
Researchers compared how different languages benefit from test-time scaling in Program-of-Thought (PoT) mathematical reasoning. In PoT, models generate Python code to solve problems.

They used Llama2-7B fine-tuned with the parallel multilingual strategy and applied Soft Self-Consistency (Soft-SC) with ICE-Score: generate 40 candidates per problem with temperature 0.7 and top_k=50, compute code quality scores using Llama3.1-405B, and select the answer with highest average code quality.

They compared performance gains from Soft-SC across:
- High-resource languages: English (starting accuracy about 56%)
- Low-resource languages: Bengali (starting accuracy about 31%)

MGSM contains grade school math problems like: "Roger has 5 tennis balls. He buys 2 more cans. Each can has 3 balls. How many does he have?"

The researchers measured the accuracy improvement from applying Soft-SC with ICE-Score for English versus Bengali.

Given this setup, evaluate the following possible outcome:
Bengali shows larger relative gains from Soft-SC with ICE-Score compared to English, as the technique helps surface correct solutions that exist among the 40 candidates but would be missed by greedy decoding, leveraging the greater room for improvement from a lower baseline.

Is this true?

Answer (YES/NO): YES